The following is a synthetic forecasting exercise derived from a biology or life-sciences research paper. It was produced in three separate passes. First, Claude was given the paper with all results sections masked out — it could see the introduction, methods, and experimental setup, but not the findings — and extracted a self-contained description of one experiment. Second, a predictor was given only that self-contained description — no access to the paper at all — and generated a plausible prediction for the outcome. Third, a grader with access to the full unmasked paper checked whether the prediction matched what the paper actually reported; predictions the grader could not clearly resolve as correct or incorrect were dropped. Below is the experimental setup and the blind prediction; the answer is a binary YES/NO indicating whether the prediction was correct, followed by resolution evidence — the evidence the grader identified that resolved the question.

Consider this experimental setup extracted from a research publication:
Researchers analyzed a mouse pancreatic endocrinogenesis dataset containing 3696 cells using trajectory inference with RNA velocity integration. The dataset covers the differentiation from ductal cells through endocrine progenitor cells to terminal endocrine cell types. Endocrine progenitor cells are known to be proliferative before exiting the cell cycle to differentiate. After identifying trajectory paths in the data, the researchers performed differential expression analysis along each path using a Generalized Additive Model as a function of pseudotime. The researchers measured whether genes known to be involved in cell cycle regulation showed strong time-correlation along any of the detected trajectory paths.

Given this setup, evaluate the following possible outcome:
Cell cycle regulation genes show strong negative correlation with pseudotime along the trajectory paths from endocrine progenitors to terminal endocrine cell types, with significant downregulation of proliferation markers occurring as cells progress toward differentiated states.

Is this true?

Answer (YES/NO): NO